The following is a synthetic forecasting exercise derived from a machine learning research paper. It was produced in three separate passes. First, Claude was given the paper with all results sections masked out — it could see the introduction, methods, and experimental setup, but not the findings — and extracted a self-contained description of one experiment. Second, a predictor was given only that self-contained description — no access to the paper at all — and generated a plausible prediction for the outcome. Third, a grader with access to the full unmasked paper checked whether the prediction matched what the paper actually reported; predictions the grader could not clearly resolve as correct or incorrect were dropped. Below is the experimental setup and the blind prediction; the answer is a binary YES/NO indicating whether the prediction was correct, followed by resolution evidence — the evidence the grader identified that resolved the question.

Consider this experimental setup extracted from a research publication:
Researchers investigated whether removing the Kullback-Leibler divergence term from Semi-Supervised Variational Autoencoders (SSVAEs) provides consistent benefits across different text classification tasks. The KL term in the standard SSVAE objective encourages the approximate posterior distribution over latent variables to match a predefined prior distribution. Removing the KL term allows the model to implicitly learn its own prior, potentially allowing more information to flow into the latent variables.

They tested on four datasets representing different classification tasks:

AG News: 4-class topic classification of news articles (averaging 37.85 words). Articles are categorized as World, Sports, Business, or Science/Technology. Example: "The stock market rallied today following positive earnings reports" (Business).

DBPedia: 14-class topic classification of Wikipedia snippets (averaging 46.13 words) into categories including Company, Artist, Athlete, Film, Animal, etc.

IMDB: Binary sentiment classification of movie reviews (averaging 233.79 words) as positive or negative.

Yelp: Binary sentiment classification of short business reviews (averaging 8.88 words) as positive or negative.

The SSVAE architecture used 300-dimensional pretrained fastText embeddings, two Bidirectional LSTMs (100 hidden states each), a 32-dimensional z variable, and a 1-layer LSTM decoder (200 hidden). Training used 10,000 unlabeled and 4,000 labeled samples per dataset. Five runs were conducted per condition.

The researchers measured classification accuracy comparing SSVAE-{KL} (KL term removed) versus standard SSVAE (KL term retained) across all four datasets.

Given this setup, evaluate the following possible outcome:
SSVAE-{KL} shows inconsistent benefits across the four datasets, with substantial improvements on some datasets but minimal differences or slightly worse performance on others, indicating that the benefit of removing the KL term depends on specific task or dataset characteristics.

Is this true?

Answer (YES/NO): NO